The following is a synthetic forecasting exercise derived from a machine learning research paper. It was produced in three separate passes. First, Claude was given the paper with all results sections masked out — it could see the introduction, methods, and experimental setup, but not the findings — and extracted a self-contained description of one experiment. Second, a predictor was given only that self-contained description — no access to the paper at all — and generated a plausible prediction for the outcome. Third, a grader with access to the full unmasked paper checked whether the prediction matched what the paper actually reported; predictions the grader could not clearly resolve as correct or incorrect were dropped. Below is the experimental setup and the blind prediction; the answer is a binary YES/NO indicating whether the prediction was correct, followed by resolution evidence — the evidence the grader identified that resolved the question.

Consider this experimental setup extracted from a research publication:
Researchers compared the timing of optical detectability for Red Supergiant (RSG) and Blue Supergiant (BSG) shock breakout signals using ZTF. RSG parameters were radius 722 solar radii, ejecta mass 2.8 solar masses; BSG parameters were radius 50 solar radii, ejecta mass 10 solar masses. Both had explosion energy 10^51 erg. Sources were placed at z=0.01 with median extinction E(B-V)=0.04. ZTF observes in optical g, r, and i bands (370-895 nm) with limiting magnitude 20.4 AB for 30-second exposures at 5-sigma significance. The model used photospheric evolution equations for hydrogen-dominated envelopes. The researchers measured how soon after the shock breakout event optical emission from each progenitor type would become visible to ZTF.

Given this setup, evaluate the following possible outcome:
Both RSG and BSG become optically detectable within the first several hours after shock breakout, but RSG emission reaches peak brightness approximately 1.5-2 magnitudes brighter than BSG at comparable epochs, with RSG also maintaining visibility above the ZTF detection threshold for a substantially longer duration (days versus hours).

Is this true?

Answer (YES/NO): NO